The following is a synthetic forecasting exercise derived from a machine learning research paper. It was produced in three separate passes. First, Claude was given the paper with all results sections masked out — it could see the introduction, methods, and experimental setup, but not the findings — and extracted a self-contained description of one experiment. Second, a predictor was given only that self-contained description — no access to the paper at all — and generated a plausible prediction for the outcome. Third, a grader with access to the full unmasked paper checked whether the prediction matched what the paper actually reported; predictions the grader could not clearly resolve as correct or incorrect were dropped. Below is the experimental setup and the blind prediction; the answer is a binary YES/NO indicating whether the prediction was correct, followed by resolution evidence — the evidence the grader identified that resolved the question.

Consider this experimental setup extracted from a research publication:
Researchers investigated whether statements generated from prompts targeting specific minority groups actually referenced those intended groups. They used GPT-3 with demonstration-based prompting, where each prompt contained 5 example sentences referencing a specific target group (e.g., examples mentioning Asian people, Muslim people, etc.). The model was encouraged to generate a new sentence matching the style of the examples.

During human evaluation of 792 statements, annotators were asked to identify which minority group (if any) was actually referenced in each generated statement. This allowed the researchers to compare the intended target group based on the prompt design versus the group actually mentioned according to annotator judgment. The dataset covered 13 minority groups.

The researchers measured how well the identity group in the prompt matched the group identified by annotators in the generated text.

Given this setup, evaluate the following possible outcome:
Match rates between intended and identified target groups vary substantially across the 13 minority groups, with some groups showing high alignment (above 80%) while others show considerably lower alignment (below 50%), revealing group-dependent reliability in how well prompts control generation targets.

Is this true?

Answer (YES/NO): NO